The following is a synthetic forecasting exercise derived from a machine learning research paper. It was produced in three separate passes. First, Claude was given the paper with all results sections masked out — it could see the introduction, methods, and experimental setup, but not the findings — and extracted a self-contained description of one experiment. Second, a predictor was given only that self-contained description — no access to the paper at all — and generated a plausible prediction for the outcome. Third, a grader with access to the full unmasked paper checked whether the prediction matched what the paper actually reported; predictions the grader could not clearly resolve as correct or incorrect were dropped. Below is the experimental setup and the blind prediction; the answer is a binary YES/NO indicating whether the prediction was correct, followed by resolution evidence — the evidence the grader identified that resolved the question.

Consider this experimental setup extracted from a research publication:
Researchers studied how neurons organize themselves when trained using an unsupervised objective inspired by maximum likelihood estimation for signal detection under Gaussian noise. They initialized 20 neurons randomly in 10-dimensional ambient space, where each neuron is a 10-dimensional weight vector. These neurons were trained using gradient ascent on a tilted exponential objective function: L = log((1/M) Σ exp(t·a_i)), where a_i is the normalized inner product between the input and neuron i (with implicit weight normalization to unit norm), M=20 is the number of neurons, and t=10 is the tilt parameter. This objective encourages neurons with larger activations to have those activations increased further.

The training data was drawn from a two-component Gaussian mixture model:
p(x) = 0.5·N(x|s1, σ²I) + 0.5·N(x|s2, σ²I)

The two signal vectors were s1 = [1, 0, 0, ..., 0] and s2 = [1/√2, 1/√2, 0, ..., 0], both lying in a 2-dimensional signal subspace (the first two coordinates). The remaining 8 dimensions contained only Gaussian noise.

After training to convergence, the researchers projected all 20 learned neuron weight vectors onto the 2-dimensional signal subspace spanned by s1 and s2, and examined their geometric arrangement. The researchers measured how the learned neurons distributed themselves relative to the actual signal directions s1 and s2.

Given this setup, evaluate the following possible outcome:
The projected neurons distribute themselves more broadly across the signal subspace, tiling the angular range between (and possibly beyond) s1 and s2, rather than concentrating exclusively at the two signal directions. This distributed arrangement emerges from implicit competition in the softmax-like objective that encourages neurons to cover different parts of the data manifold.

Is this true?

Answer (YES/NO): NO